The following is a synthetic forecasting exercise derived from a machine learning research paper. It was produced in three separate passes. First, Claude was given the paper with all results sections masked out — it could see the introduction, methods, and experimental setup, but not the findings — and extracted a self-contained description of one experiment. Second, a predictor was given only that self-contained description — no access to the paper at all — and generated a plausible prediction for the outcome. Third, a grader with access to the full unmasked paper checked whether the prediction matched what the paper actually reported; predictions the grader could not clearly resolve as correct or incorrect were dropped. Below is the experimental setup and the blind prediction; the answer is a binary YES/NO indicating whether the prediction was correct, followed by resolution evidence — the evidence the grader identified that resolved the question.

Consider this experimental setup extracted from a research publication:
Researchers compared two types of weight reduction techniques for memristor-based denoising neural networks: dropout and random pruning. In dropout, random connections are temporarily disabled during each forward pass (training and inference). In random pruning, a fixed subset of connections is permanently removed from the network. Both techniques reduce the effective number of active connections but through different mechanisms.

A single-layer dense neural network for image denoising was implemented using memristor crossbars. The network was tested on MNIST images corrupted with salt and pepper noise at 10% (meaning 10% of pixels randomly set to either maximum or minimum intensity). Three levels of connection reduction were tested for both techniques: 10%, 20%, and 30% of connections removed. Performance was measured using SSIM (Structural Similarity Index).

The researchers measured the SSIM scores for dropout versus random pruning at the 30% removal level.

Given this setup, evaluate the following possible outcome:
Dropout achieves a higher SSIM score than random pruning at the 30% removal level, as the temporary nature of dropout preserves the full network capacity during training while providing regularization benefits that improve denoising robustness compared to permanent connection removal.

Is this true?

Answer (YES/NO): YES